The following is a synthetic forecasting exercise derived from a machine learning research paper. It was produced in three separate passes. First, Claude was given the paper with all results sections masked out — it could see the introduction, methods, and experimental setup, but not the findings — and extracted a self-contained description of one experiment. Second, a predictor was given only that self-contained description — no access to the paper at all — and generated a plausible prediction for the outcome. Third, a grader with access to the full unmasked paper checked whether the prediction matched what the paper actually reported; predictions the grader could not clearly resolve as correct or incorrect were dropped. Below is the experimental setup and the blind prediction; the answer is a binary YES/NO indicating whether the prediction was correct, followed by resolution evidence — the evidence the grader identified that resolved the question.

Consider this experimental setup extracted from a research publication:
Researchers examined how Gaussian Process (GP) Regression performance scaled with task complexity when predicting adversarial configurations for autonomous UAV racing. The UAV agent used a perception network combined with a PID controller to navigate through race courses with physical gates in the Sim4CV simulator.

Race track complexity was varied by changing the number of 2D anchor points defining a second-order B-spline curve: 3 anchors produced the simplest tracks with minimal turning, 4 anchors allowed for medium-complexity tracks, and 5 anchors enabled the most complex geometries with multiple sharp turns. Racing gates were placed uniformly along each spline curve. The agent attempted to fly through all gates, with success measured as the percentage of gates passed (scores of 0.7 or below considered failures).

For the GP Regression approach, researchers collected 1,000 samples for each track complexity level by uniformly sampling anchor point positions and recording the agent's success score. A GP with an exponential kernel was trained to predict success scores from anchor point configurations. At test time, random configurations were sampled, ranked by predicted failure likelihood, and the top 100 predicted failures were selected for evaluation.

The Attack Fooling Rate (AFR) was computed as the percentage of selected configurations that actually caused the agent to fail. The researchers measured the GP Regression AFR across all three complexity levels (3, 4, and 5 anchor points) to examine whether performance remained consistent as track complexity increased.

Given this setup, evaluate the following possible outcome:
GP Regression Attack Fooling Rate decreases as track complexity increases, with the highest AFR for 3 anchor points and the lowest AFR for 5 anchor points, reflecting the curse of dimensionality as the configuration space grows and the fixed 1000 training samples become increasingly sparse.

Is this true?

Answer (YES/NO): NO